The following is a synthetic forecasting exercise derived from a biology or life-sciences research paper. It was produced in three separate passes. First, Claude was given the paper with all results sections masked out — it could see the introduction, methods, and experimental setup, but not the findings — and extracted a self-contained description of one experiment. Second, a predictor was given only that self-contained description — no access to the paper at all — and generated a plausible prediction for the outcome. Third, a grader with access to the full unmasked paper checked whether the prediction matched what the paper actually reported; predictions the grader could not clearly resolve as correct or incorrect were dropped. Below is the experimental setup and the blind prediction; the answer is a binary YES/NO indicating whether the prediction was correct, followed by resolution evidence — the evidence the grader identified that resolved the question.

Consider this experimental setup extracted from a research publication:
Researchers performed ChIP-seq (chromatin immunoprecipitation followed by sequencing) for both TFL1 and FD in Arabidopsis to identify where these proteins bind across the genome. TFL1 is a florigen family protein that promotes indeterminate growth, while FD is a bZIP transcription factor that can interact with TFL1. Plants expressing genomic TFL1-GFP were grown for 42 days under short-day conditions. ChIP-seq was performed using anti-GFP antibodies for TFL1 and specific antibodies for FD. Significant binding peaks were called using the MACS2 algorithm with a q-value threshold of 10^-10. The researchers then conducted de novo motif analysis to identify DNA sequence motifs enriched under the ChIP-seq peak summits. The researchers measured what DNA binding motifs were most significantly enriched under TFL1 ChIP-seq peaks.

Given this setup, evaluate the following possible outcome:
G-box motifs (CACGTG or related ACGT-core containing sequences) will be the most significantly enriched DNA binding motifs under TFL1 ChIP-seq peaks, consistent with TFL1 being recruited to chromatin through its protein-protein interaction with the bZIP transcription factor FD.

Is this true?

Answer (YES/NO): YES